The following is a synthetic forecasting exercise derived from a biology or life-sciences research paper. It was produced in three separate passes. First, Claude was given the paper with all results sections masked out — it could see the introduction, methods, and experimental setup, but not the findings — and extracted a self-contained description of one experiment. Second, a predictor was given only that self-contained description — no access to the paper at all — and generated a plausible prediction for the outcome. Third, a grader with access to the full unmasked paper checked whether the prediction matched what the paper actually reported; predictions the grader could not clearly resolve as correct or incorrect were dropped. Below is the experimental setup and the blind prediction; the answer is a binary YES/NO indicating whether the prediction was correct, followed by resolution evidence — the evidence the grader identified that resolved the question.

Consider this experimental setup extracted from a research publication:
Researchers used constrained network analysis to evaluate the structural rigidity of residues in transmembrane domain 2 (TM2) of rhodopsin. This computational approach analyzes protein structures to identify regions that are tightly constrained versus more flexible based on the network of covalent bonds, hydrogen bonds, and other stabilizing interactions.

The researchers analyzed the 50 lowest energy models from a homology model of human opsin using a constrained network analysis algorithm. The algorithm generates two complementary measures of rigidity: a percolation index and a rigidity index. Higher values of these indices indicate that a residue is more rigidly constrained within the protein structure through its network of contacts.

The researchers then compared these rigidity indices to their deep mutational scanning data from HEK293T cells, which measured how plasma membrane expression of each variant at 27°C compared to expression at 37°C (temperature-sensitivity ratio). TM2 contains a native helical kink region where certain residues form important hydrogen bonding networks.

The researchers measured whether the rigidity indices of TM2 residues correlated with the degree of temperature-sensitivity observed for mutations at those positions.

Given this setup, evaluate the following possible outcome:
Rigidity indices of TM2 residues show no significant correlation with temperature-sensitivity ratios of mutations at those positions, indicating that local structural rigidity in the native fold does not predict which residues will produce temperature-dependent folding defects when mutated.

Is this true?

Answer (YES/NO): NO